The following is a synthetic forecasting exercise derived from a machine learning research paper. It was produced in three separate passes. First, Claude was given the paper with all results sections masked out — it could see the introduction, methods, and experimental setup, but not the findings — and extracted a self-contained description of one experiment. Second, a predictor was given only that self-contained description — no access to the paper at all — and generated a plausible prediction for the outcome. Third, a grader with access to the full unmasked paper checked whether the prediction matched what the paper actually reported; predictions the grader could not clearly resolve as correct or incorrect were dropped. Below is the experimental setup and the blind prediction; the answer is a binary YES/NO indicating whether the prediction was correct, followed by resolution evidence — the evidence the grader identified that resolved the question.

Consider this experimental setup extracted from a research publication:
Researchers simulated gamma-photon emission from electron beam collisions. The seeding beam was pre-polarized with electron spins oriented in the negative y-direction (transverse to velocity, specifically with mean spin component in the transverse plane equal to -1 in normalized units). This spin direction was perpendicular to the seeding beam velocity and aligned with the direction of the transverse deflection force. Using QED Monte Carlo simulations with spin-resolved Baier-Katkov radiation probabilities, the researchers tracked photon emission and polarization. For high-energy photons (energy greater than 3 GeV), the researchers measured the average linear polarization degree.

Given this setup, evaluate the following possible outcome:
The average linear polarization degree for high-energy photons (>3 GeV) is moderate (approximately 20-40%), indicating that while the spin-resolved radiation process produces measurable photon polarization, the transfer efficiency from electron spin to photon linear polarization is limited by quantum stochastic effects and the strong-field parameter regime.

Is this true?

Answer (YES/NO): NO